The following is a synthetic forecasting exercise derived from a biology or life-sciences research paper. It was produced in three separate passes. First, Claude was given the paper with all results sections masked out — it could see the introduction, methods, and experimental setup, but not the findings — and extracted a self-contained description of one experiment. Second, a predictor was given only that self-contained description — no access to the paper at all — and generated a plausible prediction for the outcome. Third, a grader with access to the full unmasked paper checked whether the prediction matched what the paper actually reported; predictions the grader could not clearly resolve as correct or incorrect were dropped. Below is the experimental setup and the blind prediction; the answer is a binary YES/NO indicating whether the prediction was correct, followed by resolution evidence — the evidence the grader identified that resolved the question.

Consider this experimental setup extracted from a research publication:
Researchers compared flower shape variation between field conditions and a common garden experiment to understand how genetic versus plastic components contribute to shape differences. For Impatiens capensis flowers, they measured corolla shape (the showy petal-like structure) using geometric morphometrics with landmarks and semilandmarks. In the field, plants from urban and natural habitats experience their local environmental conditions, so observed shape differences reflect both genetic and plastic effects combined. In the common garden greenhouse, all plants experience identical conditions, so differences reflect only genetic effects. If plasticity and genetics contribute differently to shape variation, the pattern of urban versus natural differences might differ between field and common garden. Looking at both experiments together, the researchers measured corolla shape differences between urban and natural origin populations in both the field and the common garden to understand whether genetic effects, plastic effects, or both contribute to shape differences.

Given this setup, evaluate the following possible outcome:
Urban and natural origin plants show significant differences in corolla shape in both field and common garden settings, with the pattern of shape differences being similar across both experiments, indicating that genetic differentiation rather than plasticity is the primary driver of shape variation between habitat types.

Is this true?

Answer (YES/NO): NO